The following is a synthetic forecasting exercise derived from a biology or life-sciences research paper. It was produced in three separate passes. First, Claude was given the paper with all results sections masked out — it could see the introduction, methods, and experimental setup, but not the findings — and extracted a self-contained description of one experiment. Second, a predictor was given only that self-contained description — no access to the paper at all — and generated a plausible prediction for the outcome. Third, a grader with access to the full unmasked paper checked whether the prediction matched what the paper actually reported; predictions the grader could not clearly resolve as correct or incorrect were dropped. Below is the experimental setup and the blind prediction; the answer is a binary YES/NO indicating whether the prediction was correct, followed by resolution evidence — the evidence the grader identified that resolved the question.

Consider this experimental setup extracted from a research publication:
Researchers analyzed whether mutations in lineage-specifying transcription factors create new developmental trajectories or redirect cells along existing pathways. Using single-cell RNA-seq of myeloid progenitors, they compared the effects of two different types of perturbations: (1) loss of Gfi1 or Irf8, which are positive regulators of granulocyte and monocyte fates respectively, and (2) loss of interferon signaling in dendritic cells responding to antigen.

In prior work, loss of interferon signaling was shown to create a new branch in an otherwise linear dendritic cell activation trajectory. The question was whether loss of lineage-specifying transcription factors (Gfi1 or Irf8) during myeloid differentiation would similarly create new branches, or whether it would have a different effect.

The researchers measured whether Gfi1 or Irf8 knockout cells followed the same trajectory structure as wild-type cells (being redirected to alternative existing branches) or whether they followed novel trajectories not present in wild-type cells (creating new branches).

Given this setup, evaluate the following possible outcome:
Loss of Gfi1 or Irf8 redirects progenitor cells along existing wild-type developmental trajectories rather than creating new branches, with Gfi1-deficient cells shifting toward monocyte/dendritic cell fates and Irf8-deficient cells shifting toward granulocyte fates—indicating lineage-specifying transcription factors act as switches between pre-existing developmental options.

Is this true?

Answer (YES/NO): YES